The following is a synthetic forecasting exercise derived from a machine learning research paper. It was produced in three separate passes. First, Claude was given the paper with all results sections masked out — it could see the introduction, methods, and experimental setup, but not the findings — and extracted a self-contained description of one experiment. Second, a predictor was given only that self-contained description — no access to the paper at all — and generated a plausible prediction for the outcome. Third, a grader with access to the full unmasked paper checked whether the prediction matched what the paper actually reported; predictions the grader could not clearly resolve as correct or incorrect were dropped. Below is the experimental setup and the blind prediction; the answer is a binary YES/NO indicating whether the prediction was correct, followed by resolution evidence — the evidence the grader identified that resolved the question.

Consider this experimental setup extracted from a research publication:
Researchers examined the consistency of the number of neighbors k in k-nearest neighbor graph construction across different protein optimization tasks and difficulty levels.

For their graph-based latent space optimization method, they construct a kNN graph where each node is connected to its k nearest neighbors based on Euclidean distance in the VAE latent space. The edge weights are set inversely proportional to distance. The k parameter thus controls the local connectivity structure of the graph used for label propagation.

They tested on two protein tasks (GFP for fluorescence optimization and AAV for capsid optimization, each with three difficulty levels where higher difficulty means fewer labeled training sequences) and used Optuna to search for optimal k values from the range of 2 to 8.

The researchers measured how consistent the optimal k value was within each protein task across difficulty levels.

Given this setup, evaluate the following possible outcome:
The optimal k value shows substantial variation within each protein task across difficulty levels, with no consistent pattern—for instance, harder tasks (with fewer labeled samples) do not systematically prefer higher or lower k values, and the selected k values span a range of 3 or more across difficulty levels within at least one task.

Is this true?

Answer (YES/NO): NO